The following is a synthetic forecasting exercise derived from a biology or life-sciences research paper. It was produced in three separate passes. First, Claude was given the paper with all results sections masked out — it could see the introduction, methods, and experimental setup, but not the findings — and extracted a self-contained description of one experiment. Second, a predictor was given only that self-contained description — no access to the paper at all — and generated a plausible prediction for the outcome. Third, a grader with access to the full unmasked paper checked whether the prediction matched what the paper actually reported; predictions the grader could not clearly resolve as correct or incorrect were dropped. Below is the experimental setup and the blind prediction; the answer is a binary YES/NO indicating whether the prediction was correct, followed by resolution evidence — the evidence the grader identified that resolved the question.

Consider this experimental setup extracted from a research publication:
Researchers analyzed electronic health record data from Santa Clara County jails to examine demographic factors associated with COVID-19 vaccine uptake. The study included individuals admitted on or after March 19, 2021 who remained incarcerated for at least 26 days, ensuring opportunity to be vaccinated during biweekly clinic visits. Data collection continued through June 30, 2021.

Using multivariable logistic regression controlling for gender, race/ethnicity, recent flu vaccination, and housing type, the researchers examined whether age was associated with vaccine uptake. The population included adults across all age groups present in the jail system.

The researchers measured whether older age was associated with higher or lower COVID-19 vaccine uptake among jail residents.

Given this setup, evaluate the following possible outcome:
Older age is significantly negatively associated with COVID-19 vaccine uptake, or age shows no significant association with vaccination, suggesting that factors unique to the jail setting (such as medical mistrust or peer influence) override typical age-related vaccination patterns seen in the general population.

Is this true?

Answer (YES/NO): NO